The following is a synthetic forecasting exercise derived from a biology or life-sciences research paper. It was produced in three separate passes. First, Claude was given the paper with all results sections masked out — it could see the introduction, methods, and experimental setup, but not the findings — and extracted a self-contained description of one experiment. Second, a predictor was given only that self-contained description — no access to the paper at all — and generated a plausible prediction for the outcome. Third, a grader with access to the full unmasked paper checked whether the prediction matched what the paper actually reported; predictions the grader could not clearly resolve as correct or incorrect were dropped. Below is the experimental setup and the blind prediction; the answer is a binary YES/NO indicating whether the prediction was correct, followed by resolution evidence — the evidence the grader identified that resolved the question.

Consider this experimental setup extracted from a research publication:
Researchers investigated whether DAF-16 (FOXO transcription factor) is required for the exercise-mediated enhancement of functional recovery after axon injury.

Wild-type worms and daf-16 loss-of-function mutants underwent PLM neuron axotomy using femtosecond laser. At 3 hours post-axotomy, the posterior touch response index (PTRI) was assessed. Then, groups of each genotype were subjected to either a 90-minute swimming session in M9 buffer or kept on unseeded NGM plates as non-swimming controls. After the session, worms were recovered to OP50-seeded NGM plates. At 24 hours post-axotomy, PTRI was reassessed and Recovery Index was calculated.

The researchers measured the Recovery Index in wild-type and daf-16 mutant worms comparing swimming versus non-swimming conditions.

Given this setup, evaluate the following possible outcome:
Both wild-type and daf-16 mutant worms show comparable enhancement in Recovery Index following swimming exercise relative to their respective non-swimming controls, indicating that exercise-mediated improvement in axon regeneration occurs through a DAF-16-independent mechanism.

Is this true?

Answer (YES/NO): NO